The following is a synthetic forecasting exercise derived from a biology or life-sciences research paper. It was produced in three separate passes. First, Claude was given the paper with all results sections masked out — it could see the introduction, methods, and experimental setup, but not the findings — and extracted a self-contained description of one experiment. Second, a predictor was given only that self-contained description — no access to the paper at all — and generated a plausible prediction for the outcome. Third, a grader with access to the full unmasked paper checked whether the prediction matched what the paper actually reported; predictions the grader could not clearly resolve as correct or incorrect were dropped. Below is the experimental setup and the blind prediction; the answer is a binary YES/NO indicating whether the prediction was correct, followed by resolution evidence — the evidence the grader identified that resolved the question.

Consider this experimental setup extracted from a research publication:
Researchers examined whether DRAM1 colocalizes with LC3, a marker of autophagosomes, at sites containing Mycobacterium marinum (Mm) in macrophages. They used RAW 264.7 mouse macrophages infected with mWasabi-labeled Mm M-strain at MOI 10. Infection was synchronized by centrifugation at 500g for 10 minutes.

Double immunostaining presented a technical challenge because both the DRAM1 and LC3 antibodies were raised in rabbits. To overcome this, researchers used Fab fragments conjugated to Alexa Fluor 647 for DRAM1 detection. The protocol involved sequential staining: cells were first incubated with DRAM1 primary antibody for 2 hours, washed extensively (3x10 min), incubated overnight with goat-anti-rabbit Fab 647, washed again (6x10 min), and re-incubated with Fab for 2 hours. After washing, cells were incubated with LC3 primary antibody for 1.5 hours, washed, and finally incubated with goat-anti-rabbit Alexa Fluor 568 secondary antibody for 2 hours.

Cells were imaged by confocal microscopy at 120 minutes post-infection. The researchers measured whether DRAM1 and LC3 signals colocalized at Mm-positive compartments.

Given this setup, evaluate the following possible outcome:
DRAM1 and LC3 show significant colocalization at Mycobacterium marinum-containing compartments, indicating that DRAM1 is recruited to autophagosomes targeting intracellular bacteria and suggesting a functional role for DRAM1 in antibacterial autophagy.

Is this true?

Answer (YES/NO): YES